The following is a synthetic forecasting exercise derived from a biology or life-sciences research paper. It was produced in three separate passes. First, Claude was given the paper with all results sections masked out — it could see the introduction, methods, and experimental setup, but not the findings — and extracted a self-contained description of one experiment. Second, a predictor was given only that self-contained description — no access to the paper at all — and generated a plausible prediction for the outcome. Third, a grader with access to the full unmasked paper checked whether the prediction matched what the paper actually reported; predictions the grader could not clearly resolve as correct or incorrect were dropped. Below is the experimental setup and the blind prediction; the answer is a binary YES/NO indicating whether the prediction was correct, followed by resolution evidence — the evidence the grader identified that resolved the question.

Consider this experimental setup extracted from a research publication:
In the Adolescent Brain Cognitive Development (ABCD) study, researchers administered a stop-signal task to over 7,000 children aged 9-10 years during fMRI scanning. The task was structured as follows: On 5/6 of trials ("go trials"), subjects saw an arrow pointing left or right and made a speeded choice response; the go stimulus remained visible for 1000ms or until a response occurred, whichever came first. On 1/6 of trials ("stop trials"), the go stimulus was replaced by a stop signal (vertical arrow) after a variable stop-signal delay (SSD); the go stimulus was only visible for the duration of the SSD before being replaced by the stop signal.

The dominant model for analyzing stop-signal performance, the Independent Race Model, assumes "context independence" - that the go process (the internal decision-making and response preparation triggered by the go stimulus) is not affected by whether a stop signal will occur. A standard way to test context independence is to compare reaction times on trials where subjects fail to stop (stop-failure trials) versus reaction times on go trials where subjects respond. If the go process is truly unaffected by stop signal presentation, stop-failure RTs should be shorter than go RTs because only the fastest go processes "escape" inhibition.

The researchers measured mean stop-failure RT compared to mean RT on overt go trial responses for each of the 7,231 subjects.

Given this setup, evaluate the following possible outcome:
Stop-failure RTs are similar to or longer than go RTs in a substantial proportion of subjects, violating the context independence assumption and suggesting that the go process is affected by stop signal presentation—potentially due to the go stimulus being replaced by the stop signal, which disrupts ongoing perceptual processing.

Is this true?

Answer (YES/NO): YES